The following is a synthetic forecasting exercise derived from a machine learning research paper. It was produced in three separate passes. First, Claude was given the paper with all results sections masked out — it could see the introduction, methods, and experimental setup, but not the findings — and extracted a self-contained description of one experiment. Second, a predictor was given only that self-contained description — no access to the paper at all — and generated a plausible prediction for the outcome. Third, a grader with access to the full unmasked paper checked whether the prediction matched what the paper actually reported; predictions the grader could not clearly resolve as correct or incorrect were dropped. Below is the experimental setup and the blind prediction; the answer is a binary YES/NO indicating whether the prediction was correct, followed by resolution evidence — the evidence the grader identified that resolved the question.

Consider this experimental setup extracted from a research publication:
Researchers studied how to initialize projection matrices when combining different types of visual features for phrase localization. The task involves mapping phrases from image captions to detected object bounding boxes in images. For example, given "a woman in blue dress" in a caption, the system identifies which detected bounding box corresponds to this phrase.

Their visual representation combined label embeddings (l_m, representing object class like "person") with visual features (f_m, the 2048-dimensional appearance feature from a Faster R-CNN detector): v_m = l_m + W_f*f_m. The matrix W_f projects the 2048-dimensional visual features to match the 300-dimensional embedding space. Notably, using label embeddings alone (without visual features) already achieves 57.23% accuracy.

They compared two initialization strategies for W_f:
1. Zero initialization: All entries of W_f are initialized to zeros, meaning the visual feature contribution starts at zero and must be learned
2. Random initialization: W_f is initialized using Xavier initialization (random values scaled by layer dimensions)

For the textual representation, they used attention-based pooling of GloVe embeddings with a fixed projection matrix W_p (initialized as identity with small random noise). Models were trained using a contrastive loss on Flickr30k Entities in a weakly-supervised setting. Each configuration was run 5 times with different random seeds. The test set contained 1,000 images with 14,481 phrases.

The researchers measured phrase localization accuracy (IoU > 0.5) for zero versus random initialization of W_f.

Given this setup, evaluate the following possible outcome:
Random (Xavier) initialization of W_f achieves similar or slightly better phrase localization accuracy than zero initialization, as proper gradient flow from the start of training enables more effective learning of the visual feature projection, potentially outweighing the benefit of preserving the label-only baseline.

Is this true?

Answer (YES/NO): NO